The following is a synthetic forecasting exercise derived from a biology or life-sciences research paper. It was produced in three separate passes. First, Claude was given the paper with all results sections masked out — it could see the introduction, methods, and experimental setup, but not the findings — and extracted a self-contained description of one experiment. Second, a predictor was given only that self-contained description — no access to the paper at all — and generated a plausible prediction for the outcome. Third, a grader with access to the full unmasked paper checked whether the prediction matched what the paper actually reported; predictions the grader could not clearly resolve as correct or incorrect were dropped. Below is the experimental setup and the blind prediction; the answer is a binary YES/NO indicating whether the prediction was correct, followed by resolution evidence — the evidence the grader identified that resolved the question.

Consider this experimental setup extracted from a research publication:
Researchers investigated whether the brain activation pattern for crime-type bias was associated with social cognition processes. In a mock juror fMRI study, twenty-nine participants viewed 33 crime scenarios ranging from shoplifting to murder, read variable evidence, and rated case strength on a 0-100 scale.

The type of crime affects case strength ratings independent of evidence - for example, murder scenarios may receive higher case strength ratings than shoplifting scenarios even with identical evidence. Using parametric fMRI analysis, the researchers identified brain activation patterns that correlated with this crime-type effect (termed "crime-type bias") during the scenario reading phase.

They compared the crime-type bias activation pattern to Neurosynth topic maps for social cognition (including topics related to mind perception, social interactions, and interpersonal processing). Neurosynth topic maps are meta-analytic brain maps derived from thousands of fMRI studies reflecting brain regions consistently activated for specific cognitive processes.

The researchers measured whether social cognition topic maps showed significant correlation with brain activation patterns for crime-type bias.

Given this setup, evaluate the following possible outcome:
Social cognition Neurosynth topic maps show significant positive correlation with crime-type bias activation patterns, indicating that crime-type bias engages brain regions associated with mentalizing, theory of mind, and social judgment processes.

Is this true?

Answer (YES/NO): YES